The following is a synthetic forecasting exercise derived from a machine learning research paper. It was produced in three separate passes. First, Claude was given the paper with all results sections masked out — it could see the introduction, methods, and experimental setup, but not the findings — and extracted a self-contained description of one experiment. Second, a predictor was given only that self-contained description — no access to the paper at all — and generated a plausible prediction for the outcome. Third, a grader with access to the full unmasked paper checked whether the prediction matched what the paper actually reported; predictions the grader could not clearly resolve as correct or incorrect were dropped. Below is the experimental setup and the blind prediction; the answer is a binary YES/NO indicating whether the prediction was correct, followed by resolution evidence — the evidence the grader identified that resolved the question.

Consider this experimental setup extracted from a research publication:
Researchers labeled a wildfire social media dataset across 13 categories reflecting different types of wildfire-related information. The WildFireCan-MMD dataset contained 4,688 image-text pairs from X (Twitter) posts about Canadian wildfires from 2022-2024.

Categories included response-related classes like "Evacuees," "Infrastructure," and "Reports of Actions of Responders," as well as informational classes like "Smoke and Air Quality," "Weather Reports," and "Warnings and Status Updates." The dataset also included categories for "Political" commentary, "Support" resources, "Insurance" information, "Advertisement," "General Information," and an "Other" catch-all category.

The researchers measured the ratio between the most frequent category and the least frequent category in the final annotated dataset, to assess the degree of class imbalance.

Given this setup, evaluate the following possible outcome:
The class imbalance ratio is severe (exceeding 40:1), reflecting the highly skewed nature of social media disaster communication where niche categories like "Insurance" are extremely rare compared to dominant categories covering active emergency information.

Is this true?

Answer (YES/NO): NO